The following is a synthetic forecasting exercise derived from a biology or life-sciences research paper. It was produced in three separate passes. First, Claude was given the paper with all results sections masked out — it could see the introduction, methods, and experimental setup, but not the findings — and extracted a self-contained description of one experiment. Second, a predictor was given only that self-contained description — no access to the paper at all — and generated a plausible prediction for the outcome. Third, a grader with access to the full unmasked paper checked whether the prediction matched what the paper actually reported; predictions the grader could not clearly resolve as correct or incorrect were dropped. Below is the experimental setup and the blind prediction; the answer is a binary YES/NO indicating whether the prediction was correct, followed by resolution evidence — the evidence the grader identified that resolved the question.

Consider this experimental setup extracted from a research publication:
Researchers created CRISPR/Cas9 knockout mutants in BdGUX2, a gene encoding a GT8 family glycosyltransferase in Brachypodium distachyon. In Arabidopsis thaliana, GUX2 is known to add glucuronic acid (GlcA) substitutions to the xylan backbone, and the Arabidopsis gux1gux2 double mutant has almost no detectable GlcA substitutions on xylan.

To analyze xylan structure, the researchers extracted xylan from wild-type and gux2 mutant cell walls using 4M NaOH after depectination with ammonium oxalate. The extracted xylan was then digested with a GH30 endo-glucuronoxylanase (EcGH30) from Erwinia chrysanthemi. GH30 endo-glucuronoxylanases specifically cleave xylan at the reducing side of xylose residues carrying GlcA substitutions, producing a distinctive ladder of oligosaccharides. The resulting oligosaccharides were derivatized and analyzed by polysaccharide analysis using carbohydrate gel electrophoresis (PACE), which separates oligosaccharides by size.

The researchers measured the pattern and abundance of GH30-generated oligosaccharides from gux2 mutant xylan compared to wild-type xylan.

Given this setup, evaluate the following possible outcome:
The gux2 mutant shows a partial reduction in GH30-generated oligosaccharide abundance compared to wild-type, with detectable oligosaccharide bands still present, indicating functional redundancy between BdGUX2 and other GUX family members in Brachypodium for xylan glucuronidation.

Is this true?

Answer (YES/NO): YES